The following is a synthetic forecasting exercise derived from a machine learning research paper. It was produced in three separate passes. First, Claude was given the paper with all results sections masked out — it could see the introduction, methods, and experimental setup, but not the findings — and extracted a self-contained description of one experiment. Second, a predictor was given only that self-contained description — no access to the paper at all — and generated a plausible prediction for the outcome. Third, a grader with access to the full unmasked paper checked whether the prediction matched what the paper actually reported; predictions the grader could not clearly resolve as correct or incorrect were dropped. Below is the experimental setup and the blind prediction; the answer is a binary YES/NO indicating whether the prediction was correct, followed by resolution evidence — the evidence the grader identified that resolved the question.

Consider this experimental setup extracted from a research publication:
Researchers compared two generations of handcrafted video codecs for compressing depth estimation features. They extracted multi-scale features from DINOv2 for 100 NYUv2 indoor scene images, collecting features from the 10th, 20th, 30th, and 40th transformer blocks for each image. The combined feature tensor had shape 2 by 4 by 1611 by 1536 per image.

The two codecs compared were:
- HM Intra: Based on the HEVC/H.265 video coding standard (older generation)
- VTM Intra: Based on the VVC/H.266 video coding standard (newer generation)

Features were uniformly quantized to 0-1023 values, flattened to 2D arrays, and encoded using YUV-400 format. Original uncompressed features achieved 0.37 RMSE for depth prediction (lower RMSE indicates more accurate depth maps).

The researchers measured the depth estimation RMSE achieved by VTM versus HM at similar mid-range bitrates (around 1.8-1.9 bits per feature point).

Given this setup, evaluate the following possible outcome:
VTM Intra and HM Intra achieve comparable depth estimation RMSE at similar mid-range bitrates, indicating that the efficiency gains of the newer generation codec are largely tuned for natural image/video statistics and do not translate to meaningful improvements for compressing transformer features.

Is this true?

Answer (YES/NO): NO